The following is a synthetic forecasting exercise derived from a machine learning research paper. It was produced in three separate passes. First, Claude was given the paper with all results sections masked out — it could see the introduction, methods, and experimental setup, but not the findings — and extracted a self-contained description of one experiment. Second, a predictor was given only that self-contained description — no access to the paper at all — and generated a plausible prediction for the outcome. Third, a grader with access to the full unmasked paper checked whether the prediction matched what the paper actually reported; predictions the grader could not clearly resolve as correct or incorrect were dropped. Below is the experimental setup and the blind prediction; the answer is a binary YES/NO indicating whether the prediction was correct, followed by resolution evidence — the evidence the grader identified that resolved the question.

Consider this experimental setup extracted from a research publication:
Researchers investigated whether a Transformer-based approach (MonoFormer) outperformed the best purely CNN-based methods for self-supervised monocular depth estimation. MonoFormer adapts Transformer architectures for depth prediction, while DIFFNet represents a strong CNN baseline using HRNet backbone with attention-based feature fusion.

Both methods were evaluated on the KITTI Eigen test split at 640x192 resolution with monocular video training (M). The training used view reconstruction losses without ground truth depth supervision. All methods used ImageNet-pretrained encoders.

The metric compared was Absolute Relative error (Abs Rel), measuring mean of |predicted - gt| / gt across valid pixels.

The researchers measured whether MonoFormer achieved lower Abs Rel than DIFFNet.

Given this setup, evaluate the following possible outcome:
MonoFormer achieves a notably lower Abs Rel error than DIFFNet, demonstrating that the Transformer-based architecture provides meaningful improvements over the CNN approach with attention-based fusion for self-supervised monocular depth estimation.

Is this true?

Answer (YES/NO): NO